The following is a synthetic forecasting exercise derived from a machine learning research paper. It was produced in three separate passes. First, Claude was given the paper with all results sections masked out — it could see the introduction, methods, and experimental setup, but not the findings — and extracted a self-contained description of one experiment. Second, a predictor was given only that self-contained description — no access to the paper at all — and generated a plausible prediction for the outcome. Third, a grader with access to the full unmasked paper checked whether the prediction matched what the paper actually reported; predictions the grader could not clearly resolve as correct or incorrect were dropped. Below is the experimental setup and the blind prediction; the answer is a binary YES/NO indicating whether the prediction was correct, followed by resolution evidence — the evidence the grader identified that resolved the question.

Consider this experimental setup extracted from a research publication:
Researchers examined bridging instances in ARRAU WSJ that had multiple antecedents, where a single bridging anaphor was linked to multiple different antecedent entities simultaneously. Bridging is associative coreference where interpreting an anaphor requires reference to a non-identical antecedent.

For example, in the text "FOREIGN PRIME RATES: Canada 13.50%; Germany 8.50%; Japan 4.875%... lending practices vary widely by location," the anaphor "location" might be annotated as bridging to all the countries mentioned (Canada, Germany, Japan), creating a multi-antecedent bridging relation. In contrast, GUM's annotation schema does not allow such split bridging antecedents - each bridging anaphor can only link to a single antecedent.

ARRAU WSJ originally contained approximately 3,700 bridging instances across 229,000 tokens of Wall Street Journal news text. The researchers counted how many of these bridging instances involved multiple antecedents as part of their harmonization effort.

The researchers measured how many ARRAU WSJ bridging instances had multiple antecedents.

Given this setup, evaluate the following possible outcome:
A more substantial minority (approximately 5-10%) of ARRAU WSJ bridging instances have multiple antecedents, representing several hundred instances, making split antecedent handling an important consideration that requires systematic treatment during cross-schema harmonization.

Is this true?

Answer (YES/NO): YES